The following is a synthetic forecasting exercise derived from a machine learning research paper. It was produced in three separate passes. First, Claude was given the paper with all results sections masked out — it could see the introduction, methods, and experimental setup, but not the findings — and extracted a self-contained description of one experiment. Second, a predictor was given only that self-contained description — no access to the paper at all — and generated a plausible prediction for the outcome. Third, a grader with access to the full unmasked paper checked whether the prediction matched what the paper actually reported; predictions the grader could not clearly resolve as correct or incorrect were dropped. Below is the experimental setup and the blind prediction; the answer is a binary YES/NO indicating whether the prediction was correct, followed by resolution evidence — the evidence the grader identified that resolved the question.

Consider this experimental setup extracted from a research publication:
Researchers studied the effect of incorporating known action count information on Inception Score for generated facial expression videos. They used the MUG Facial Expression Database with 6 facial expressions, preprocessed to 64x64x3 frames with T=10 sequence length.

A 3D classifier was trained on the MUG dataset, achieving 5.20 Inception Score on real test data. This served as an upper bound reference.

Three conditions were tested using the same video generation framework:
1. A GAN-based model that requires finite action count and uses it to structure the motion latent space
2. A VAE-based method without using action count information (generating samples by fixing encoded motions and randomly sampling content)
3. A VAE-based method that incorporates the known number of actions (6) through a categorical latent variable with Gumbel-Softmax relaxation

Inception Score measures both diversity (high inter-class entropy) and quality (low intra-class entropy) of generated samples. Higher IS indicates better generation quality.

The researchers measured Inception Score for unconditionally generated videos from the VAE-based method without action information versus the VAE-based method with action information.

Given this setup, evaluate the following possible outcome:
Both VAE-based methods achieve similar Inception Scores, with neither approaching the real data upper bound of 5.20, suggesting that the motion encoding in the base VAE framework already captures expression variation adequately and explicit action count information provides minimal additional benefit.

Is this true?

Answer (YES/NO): NO